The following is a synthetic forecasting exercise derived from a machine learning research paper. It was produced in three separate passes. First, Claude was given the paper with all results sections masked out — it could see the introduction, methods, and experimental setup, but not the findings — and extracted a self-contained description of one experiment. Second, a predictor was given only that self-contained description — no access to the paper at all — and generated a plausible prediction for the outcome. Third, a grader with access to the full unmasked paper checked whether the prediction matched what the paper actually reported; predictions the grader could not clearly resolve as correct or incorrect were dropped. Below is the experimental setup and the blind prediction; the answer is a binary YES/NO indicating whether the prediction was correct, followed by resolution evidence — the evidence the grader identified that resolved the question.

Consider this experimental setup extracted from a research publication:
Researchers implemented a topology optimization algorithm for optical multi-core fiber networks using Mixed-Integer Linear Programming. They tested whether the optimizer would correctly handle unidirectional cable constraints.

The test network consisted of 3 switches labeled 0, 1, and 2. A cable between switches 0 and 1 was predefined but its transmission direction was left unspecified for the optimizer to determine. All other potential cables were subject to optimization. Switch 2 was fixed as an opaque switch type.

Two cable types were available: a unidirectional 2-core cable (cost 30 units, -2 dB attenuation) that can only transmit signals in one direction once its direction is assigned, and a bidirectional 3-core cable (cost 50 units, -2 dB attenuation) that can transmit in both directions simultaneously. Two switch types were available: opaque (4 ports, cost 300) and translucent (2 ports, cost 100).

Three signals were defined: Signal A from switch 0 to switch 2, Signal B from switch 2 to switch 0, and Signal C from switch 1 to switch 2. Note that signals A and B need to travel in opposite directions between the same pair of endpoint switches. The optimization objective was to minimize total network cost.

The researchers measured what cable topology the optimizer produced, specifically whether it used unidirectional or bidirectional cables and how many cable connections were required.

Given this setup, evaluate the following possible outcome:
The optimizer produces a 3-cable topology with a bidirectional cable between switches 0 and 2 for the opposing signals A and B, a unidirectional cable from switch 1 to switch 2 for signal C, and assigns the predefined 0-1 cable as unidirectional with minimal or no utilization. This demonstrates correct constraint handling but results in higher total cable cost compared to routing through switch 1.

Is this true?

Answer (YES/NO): NO